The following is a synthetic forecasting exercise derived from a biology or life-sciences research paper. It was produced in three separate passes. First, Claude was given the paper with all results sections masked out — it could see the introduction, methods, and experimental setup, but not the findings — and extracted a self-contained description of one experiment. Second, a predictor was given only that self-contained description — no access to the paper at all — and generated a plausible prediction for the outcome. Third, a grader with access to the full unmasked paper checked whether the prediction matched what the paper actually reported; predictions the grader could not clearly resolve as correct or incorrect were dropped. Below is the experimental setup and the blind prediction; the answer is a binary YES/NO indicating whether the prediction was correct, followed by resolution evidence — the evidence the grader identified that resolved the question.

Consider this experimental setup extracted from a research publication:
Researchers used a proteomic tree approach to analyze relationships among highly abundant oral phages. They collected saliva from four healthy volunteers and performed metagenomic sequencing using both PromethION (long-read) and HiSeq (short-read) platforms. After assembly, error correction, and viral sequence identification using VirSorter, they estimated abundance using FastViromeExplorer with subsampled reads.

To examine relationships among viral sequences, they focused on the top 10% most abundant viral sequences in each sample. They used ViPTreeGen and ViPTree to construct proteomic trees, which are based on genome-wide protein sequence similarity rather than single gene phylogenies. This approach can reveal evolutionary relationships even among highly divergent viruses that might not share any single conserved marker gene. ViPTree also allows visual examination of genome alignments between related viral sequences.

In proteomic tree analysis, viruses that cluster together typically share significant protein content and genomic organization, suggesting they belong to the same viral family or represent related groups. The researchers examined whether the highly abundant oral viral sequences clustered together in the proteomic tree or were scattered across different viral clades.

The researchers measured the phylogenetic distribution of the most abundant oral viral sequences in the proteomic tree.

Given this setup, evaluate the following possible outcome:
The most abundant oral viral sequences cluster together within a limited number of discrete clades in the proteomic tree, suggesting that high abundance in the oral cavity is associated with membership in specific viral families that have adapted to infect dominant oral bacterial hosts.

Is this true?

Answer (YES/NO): NO